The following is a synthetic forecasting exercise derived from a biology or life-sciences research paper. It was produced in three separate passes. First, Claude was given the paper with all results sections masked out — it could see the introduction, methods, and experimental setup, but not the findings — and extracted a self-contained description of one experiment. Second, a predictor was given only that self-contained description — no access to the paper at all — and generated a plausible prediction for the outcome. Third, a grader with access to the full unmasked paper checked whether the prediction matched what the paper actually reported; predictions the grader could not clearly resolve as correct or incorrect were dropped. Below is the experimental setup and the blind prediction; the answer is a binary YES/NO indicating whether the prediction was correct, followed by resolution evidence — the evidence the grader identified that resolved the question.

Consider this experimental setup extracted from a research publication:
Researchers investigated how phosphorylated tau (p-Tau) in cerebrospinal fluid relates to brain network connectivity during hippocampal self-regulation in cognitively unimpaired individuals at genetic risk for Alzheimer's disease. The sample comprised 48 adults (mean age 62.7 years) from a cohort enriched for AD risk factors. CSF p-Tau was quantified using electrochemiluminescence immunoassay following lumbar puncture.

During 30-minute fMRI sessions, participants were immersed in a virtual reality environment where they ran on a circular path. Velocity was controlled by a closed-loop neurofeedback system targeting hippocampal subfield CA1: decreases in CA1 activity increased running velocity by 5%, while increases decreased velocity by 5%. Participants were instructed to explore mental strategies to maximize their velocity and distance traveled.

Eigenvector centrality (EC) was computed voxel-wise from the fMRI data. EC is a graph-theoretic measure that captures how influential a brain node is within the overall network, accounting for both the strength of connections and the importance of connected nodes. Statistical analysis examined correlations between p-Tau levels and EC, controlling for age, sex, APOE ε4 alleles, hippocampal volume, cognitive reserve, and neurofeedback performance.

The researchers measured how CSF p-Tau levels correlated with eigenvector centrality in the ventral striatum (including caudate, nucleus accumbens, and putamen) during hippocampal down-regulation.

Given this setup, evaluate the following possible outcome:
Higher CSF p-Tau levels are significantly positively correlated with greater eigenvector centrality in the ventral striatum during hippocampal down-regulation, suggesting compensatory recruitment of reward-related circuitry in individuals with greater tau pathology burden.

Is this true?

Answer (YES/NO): YES